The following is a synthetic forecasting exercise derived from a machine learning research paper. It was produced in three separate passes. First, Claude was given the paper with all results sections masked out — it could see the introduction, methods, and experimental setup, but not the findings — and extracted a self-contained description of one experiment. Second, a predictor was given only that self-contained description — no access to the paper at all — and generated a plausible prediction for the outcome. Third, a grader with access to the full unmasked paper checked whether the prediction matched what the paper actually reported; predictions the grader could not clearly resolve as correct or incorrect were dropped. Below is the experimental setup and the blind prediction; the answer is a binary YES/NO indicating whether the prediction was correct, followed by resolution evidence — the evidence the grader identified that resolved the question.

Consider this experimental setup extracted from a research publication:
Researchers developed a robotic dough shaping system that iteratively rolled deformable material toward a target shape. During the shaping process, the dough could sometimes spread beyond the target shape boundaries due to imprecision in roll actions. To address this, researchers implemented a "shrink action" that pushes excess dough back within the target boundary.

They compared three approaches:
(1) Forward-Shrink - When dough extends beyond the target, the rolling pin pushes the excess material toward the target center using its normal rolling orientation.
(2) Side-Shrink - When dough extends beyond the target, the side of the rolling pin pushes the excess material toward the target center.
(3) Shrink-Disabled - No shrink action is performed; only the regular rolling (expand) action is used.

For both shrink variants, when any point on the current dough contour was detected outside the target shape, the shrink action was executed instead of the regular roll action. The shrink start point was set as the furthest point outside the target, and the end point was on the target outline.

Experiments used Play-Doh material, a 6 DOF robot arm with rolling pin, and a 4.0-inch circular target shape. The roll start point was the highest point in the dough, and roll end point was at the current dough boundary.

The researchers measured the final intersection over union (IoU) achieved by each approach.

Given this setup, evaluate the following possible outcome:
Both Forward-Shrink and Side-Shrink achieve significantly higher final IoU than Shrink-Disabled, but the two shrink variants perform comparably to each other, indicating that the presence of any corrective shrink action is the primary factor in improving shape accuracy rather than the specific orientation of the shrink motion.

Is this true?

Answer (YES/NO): NO